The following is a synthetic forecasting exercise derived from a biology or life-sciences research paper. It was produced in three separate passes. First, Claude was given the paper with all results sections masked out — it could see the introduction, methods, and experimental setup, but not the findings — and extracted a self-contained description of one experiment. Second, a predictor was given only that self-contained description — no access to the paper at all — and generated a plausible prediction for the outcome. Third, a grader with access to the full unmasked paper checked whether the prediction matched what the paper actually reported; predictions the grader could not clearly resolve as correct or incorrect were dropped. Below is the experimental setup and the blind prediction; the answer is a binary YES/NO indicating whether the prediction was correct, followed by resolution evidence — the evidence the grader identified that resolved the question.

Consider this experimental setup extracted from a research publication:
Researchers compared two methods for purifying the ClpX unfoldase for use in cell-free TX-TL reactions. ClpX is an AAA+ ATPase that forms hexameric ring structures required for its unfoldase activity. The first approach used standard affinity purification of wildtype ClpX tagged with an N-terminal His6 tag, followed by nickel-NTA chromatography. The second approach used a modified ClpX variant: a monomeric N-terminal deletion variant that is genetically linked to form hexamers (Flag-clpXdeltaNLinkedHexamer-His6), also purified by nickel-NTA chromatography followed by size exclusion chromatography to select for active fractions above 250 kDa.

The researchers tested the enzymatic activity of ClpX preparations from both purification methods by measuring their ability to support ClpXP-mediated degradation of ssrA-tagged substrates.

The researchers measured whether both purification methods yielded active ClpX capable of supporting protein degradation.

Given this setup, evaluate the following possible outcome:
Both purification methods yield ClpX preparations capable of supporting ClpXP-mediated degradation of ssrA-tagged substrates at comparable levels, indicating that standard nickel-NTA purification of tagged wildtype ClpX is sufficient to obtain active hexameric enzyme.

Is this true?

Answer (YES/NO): NO